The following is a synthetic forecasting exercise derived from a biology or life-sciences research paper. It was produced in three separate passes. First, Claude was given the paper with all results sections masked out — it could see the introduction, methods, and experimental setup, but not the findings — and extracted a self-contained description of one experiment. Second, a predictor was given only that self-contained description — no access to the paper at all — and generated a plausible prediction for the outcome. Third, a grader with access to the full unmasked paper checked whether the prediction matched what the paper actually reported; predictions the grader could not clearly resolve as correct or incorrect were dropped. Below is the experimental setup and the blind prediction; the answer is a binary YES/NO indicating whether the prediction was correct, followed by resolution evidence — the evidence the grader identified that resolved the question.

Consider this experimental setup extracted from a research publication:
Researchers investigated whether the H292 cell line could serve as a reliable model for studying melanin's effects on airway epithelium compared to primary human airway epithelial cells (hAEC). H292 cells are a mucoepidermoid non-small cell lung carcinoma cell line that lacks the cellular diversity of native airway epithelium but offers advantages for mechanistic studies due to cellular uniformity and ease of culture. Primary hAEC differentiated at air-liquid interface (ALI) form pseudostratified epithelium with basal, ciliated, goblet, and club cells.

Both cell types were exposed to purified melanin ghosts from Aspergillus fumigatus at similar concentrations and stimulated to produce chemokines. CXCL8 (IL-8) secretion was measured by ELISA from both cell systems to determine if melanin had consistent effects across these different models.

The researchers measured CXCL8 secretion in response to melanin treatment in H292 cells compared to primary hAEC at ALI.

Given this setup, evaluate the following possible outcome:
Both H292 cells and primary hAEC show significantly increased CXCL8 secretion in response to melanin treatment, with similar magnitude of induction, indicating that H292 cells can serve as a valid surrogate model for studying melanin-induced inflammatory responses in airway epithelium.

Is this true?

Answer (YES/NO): NO